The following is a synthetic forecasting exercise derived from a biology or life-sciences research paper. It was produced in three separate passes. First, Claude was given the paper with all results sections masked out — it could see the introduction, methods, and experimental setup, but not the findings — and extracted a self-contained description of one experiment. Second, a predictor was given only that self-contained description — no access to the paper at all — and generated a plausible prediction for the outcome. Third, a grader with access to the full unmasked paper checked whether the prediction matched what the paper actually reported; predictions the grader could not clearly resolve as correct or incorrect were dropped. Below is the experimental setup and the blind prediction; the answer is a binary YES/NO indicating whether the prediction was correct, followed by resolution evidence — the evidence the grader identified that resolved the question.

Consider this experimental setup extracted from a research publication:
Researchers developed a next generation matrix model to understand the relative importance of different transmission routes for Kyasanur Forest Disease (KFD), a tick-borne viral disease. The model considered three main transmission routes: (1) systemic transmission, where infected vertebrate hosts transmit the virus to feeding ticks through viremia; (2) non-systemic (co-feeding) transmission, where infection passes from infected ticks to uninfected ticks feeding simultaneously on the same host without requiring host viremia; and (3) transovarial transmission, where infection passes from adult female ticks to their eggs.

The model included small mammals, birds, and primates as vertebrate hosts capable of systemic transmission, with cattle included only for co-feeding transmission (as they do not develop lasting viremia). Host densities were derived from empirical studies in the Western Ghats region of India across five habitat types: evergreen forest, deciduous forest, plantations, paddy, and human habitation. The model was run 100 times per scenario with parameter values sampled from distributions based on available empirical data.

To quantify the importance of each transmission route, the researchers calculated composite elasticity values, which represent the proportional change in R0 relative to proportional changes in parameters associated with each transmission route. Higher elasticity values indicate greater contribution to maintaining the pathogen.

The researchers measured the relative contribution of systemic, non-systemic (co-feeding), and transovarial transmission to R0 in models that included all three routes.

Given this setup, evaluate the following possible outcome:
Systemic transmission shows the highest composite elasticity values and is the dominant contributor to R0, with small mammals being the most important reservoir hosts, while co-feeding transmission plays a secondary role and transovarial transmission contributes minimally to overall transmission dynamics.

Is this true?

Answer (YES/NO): NO